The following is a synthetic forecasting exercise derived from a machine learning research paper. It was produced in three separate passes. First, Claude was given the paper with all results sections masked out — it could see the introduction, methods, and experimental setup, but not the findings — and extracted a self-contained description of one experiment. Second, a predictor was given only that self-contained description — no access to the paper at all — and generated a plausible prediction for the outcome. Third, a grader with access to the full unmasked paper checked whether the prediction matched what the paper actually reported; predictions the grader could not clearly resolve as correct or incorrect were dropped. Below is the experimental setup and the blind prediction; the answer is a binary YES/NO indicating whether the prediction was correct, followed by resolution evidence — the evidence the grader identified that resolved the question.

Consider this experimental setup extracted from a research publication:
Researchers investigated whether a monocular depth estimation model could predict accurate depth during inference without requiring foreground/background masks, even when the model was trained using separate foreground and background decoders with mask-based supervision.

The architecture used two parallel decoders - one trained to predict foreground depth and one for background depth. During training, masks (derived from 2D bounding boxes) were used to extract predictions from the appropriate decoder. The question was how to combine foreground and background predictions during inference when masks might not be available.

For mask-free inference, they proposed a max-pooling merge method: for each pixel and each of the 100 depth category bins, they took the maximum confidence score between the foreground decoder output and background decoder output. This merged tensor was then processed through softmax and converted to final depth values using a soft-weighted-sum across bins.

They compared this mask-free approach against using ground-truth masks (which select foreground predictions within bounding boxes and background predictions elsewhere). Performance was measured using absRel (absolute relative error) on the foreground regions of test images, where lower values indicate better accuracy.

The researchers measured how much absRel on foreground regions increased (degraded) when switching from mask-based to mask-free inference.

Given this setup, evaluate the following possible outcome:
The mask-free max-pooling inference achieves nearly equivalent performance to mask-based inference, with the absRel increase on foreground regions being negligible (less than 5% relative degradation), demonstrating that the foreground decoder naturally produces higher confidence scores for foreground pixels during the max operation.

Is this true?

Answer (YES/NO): YES